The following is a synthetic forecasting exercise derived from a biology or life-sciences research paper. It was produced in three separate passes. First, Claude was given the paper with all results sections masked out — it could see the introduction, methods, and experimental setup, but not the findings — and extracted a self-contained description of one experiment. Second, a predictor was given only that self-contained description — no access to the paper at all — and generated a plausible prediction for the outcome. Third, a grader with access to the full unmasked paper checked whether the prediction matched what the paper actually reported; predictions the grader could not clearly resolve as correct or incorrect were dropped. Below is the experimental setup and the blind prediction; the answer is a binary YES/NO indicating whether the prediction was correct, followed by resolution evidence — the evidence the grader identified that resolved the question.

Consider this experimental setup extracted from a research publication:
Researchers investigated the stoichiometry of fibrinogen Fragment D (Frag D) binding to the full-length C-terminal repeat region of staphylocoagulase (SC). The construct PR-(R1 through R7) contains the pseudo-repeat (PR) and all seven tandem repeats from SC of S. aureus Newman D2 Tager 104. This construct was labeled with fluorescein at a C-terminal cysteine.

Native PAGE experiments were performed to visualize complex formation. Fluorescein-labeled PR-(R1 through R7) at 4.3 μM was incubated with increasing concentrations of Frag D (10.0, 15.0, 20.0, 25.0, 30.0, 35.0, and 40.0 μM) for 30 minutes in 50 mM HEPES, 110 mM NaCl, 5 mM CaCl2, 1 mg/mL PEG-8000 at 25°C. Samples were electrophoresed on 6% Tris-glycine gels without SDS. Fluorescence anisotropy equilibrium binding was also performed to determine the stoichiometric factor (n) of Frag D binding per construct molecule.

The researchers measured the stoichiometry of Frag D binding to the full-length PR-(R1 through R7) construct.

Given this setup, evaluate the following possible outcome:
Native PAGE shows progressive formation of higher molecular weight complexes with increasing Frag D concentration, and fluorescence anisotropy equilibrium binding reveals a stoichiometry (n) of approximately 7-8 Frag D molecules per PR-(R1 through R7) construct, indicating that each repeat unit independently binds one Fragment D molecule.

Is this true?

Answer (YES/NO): NO